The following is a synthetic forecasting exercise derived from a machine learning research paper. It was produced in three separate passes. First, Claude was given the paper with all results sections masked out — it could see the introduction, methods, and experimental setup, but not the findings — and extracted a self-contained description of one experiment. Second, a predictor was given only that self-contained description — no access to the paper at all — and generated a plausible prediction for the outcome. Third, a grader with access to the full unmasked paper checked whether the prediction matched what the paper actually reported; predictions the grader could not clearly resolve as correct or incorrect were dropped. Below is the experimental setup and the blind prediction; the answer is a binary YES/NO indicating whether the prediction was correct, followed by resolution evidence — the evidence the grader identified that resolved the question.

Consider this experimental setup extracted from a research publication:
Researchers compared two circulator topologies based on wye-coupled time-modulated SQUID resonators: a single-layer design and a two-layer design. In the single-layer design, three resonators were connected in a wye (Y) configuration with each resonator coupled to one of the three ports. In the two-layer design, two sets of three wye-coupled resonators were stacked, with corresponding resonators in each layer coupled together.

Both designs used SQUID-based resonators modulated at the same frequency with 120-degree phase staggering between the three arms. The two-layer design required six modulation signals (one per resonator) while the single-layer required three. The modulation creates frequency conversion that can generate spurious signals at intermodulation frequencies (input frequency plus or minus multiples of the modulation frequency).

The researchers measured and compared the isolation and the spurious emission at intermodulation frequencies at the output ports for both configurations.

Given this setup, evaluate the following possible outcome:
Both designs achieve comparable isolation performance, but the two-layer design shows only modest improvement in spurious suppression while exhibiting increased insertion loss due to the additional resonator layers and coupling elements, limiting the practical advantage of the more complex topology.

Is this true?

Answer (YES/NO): NO